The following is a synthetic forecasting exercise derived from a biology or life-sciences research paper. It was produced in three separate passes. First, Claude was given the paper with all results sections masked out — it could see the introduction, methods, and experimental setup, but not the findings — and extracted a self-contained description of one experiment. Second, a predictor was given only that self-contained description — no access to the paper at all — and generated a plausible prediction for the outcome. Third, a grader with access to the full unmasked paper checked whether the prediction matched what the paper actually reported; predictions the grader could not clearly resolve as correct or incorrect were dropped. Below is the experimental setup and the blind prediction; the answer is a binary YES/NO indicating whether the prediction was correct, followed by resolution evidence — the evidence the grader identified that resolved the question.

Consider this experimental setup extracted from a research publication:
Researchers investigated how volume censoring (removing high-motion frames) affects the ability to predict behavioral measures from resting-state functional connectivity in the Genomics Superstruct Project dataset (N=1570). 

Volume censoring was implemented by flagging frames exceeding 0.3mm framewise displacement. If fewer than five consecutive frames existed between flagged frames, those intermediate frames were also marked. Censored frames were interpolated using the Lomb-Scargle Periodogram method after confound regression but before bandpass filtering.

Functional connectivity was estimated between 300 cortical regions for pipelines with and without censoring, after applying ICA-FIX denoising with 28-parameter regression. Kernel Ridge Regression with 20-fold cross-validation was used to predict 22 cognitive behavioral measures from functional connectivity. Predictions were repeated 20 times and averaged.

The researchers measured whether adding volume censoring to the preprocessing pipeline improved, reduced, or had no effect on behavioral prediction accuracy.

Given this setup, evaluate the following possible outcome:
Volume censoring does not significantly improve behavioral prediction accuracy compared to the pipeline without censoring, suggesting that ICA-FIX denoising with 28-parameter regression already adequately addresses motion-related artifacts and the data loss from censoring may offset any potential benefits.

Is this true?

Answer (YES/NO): YES